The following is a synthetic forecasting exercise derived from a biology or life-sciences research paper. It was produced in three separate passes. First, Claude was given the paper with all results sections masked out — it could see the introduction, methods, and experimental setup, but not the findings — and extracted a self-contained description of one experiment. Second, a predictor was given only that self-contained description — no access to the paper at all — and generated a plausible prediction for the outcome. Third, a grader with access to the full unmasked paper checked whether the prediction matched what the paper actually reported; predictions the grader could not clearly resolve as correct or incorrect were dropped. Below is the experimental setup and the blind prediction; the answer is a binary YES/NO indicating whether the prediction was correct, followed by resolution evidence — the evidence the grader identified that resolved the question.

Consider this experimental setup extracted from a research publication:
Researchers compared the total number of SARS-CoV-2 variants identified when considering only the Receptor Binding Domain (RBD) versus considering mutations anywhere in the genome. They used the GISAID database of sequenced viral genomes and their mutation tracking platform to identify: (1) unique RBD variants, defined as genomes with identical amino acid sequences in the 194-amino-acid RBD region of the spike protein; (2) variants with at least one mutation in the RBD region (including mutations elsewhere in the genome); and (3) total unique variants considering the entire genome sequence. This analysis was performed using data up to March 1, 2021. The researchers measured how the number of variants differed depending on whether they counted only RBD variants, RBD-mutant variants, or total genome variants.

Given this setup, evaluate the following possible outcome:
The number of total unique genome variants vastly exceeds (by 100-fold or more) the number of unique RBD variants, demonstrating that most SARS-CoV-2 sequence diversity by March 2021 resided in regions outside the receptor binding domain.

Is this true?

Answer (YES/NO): YES